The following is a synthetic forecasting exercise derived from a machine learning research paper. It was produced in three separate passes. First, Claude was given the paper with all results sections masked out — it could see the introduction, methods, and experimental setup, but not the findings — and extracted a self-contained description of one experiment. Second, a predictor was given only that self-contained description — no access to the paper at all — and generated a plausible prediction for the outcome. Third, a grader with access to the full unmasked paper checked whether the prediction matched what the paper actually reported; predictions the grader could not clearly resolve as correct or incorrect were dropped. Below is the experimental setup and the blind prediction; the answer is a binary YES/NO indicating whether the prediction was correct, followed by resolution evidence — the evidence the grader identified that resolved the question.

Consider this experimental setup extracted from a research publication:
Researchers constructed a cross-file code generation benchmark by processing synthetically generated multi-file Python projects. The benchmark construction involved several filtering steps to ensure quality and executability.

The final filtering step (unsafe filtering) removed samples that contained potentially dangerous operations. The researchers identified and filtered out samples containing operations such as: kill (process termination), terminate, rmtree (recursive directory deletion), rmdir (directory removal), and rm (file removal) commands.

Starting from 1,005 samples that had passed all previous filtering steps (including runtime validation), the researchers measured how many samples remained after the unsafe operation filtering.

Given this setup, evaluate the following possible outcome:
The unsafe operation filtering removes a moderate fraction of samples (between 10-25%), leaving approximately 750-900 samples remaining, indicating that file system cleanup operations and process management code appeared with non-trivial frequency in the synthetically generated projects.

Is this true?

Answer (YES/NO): NO